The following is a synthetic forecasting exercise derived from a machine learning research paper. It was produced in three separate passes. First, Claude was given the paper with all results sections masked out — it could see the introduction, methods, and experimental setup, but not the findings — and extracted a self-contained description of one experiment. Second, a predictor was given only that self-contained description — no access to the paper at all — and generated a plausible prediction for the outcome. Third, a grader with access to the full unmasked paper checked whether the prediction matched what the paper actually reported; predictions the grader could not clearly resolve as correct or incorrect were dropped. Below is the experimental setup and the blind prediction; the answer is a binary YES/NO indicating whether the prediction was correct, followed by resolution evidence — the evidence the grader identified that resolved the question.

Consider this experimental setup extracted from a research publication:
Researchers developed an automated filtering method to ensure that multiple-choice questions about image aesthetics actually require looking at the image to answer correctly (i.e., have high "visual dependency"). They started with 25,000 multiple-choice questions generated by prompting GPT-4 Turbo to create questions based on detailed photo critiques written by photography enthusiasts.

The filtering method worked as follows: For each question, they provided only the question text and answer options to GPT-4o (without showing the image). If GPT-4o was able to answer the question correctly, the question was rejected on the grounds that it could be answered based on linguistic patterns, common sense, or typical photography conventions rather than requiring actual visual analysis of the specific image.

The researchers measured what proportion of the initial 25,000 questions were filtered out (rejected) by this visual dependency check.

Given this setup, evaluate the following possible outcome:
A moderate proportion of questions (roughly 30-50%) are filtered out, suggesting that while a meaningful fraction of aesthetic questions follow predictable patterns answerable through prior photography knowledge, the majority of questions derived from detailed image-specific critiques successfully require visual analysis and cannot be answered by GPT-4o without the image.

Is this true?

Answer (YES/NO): NO